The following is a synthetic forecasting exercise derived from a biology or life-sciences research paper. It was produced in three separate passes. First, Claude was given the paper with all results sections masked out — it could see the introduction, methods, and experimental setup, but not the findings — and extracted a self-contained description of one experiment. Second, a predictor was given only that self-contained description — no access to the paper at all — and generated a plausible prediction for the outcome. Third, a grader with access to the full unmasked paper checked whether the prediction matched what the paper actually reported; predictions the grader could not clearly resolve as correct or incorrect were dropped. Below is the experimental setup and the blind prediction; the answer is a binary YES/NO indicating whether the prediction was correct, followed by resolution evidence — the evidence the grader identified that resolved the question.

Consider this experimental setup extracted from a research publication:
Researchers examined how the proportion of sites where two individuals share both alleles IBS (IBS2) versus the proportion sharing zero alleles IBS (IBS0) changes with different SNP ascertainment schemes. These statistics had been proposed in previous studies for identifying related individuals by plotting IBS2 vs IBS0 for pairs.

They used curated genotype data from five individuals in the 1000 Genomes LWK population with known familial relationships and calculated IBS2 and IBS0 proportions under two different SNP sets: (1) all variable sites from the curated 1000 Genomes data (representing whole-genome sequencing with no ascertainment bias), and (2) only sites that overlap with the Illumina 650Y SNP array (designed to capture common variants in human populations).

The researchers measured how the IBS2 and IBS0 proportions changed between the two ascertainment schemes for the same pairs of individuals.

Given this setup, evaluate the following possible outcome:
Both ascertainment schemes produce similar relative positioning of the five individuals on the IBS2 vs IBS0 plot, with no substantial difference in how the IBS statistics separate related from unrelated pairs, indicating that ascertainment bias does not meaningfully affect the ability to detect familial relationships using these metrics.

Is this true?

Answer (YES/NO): NO